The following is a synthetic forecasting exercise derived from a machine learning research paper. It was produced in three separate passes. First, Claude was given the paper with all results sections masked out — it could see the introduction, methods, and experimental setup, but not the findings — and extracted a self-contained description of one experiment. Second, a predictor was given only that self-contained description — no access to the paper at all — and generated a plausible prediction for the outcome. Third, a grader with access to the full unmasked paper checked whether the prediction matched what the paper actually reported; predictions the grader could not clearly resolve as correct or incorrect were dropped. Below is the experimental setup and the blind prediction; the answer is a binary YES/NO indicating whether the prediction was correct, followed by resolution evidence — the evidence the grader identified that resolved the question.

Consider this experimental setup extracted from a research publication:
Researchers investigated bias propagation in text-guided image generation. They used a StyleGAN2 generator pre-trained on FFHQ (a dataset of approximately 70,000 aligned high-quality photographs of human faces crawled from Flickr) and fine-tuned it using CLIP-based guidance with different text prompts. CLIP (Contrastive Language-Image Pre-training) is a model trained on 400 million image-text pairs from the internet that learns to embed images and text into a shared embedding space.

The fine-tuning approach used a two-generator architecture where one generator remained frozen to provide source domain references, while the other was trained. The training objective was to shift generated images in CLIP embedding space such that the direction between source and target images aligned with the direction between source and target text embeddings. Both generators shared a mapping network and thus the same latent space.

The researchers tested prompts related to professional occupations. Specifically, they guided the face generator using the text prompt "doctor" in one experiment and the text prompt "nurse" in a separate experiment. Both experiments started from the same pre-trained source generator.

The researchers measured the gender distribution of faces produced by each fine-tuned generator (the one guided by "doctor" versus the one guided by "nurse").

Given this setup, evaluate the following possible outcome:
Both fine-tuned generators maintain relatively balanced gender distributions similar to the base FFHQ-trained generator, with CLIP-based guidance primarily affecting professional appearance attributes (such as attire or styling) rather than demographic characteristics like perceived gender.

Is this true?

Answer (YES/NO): NO